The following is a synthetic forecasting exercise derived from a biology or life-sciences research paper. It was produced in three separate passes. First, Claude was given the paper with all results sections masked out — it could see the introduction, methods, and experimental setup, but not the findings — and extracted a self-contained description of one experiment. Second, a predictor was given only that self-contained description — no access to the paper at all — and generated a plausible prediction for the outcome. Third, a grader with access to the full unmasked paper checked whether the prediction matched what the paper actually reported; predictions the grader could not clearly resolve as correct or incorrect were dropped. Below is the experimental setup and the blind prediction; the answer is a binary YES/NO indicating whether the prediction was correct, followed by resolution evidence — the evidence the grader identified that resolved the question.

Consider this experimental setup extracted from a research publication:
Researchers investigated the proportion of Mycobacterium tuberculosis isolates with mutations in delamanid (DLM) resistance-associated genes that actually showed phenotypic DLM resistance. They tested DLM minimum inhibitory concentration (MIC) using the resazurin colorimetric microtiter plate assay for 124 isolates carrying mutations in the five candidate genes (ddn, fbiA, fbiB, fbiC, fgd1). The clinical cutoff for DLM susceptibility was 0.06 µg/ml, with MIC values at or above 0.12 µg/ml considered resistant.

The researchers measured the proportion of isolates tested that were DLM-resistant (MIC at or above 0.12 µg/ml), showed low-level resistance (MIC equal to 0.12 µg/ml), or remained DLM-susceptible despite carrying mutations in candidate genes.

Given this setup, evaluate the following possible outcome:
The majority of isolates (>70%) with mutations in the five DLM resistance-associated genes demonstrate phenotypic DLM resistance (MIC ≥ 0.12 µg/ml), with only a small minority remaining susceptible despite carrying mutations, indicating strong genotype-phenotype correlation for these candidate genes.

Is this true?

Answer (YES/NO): NO